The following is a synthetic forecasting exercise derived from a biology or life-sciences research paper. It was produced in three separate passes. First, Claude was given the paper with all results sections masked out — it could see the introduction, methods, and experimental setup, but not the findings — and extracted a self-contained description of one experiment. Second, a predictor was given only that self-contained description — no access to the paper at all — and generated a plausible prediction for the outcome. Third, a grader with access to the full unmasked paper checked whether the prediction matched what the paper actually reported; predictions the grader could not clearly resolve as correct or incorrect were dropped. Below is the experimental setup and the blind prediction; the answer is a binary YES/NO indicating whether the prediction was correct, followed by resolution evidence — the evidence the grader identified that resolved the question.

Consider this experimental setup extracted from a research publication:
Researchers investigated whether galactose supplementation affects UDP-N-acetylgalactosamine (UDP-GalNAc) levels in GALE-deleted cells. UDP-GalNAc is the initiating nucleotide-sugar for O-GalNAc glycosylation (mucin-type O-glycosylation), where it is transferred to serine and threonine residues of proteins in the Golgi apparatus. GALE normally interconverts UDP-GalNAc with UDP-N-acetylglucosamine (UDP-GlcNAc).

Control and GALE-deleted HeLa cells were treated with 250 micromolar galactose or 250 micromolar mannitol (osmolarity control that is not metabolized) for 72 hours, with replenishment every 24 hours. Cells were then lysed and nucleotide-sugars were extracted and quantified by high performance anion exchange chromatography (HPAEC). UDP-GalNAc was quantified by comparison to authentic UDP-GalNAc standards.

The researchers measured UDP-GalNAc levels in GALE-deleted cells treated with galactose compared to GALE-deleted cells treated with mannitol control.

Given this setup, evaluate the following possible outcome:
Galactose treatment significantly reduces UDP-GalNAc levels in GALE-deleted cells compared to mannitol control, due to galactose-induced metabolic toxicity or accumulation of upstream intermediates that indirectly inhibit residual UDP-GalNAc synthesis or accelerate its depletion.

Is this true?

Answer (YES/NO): NO